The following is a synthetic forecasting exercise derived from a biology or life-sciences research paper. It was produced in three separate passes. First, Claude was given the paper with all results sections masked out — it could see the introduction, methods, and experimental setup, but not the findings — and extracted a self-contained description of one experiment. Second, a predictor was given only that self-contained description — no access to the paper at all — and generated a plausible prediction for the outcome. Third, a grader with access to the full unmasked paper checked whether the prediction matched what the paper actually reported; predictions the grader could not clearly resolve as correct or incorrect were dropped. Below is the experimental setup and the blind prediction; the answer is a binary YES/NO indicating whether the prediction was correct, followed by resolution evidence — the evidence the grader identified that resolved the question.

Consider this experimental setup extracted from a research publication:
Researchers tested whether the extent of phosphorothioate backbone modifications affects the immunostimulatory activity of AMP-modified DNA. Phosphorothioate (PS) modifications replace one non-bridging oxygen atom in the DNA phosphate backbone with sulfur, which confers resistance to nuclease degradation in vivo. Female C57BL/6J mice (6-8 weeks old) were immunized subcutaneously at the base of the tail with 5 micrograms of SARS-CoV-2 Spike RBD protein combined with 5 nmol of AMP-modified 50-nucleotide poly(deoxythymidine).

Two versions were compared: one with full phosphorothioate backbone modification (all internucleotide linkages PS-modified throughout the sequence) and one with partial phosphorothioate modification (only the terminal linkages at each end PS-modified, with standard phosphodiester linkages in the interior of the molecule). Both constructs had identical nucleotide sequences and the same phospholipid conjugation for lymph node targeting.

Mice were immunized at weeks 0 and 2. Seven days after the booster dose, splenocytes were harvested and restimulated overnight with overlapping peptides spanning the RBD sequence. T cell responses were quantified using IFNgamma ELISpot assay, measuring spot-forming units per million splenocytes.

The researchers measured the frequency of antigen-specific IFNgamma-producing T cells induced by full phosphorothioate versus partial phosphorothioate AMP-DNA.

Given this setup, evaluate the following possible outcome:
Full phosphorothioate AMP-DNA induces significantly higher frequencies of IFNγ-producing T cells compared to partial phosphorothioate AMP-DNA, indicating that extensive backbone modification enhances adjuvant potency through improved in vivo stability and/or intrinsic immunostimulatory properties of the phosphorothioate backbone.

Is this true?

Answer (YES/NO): YES